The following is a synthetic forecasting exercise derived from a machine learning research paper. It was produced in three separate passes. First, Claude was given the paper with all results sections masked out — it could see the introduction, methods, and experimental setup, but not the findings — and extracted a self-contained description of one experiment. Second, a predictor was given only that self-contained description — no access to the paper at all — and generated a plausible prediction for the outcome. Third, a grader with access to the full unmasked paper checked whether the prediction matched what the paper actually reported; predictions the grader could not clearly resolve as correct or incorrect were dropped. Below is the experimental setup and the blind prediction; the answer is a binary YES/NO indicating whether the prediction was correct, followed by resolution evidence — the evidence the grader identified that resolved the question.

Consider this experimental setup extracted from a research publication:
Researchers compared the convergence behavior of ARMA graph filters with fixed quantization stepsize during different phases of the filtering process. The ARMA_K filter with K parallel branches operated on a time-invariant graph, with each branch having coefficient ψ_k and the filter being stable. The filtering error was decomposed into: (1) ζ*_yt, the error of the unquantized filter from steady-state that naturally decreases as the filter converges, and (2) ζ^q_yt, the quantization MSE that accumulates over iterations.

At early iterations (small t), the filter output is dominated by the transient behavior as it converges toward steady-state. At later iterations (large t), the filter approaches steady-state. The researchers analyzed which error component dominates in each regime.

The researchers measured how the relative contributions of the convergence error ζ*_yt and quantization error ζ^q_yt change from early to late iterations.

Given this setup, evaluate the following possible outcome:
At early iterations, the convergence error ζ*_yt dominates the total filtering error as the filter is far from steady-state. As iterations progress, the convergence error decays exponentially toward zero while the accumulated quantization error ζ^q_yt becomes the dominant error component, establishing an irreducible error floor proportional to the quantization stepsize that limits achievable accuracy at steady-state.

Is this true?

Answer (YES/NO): YES